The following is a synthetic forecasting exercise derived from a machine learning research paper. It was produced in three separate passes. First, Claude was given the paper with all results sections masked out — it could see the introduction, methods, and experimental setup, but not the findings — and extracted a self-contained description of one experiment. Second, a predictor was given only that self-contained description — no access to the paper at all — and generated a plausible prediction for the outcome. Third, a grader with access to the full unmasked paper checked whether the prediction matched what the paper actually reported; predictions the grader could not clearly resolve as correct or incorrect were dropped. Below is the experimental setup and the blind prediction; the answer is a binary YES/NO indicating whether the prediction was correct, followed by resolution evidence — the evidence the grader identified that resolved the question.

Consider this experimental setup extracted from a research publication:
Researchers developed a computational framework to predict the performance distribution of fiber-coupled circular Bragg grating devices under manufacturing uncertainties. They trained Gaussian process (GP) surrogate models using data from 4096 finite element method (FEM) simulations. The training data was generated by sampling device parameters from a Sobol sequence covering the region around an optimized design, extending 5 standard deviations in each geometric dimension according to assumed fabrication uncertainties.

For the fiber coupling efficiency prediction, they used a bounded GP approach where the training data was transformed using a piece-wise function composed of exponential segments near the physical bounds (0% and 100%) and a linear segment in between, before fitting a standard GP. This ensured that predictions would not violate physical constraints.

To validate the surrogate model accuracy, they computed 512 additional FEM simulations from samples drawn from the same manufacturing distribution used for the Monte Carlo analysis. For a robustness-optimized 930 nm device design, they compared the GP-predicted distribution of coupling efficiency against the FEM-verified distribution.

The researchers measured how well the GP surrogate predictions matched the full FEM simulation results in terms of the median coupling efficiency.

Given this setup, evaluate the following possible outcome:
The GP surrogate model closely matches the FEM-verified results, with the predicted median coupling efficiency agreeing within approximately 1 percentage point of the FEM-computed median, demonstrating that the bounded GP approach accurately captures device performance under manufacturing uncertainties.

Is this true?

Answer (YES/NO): NO